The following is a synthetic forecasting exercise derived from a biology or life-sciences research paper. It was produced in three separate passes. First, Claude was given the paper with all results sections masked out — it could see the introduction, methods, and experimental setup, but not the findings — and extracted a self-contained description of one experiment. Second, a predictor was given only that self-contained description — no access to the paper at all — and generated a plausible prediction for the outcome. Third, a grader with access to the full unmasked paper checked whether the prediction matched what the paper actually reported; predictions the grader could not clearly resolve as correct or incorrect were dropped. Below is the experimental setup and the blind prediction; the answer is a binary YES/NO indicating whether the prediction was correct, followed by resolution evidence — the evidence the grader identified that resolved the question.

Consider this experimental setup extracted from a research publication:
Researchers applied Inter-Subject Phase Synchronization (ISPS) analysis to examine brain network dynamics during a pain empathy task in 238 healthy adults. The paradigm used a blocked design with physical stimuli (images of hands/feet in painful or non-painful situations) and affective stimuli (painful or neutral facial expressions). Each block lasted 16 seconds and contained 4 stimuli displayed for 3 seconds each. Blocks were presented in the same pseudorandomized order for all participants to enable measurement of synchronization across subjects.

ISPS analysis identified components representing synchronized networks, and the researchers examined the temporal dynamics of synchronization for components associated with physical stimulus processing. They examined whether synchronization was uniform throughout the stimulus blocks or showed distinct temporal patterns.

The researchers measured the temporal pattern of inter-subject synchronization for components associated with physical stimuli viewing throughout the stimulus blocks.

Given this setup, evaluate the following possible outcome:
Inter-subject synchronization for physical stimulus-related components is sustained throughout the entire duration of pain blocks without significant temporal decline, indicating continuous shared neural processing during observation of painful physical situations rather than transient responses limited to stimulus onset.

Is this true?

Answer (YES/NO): NO